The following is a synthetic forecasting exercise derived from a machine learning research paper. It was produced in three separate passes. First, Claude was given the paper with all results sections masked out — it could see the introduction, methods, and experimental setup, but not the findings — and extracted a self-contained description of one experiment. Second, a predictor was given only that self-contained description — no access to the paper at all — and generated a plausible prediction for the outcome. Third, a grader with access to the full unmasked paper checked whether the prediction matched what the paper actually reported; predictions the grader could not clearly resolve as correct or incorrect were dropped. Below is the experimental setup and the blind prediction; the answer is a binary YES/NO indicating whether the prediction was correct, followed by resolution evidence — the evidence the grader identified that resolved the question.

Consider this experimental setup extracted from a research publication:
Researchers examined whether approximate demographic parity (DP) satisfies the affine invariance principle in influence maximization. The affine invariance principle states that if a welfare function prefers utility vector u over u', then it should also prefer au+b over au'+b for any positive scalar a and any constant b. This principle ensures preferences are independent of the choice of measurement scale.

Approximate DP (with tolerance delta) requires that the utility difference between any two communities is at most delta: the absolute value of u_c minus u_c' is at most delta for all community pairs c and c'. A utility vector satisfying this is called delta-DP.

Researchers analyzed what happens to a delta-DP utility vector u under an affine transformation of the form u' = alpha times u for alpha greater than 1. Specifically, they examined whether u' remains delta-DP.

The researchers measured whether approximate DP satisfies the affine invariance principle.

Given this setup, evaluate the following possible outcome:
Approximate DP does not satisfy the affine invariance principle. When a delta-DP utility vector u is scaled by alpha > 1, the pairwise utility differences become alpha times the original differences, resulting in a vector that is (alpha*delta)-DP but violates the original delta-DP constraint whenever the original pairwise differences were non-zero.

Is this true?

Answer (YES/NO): YES